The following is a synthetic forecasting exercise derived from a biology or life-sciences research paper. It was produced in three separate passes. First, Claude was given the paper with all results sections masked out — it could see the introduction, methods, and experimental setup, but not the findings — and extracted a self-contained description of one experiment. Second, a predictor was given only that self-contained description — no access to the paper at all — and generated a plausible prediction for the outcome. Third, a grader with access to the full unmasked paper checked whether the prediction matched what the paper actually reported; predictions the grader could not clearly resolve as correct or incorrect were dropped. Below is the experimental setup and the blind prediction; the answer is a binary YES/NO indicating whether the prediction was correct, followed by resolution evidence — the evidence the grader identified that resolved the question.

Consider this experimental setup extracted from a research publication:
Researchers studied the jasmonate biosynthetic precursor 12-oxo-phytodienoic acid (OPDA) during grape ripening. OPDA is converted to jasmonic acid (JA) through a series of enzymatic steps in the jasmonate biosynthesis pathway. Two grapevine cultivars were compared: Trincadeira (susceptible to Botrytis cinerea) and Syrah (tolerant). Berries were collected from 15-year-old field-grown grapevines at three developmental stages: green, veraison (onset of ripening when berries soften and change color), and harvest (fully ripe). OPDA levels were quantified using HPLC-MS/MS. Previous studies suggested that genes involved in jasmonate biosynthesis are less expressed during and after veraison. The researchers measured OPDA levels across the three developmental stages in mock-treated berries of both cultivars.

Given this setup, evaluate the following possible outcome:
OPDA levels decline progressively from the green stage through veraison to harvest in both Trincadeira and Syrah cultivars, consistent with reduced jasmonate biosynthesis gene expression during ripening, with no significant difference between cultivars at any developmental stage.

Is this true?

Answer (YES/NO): YES